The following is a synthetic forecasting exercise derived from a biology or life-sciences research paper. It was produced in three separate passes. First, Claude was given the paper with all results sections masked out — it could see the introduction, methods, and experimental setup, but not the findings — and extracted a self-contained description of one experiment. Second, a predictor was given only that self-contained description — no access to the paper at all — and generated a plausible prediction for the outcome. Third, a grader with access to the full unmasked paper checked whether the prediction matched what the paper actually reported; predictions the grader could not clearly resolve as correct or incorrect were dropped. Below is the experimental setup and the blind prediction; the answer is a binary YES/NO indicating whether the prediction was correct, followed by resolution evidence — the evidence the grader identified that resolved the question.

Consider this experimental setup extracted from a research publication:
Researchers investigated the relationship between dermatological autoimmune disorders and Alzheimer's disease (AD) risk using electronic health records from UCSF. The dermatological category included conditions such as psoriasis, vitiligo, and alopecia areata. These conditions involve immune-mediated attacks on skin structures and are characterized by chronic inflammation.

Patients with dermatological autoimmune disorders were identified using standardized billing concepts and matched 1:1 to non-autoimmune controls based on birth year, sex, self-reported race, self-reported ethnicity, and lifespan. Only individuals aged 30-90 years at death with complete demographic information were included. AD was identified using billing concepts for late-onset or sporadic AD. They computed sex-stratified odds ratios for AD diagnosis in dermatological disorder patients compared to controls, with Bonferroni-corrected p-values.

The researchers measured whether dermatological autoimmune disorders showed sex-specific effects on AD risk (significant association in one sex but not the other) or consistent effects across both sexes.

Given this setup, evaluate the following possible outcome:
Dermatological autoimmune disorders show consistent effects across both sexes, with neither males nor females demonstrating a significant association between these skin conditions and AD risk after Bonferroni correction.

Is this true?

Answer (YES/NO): NO